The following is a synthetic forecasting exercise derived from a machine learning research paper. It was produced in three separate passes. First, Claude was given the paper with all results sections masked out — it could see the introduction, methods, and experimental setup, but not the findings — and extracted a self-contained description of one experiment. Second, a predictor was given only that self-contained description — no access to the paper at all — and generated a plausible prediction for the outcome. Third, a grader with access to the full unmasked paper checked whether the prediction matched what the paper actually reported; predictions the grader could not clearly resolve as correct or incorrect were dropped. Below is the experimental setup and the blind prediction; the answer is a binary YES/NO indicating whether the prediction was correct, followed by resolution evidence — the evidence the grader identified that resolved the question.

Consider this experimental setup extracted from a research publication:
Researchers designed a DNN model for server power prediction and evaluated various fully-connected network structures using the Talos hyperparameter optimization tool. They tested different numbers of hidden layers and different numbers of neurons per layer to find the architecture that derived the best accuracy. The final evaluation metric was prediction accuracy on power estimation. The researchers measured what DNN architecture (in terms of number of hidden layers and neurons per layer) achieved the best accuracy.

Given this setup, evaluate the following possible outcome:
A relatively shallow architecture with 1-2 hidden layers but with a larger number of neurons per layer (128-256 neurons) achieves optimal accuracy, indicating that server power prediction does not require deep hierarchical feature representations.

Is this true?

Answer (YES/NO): NO